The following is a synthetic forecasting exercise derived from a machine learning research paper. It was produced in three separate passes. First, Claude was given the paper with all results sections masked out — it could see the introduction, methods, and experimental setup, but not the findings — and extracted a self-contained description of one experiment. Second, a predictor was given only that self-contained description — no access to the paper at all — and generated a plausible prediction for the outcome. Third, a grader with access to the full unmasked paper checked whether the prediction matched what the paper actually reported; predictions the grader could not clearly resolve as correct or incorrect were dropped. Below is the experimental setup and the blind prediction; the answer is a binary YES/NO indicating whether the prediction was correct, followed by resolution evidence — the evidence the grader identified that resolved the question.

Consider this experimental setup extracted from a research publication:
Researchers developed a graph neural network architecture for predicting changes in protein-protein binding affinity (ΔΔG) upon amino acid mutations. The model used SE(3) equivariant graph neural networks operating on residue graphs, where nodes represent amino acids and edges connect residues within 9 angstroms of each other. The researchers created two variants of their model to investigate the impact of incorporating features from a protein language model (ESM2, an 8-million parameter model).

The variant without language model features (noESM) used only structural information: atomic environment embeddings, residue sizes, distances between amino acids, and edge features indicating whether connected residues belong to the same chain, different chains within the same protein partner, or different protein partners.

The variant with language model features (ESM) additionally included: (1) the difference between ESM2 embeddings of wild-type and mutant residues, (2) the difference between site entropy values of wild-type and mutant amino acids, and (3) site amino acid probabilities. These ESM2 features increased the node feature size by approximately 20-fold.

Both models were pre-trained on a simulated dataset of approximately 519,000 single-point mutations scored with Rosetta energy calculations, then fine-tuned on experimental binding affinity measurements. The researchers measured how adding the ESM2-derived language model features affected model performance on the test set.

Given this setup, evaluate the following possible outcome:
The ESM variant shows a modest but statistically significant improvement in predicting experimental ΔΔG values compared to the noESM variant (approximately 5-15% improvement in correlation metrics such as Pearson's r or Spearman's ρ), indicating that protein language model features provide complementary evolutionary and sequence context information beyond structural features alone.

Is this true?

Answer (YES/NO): NO